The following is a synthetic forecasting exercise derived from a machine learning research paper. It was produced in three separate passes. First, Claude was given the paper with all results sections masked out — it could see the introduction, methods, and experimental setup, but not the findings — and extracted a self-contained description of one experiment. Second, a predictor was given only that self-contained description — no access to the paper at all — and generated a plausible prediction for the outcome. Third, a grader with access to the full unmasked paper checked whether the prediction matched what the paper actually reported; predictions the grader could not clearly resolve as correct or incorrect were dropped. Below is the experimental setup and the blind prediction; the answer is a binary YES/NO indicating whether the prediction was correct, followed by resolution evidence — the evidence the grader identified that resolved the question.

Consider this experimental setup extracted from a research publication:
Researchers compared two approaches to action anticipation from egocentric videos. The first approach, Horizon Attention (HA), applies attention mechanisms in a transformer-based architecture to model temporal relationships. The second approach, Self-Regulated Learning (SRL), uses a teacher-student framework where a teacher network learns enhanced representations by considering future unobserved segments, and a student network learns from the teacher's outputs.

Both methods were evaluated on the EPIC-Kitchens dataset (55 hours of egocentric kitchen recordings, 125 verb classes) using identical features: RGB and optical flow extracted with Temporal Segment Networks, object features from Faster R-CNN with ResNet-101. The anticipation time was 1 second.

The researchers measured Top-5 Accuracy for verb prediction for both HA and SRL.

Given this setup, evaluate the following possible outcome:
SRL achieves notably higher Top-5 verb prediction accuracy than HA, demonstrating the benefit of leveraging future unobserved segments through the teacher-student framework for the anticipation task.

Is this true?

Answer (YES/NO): YES